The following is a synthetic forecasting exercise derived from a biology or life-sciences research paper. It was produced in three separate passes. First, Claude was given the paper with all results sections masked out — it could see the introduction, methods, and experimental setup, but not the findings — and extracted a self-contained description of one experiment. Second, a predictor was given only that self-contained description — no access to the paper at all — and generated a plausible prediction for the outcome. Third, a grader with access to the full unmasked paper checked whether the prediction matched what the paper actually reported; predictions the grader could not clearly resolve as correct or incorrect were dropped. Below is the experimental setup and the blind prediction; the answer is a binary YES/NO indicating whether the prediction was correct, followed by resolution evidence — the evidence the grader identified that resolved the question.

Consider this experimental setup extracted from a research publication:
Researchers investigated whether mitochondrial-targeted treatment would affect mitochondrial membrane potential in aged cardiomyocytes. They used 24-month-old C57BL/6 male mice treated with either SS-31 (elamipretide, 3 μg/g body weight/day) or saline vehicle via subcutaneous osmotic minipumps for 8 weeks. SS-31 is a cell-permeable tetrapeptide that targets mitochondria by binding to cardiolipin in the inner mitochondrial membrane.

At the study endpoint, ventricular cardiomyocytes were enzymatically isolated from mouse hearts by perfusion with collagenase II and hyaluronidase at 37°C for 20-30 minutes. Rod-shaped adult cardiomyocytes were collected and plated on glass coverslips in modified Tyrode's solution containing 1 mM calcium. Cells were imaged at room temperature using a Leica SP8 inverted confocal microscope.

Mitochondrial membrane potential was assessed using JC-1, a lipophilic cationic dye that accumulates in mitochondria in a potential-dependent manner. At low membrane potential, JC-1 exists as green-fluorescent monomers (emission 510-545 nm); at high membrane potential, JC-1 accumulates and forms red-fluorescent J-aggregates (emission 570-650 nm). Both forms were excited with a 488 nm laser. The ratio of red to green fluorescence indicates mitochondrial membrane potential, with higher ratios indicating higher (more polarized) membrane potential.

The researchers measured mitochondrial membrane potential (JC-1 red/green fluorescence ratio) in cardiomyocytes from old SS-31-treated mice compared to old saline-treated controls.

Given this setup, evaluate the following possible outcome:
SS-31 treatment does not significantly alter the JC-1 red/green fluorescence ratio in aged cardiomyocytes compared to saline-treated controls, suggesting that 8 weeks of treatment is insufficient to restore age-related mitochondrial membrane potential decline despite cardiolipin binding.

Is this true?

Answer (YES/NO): NO